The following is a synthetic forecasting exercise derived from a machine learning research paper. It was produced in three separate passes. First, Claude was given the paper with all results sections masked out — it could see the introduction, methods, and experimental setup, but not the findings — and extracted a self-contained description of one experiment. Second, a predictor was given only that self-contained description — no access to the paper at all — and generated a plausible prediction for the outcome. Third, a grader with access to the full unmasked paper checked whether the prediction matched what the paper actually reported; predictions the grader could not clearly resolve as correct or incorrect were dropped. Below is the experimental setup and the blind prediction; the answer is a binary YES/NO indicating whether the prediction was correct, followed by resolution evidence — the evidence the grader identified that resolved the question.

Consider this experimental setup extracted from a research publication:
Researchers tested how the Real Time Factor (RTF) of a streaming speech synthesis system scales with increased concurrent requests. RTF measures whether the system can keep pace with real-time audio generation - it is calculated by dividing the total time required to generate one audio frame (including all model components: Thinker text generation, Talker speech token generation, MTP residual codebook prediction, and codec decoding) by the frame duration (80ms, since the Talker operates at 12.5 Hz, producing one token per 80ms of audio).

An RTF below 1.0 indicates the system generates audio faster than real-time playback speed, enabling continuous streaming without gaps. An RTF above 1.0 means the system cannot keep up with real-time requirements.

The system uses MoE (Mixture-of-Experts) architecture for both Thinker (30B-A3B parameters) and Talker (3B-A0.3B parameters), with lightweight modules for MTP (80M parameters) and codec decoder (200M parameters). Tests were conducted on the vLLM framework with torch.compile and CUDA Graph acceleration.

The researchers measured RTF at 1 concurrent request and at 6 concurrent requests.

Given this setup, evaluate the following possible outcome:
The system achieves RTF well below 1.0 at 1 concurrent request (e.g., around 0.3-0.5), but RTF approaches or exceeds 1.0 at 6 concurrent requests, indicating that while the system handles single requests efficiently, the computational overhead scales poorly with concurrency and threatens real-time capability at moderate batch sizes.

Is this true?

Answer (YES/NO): NO